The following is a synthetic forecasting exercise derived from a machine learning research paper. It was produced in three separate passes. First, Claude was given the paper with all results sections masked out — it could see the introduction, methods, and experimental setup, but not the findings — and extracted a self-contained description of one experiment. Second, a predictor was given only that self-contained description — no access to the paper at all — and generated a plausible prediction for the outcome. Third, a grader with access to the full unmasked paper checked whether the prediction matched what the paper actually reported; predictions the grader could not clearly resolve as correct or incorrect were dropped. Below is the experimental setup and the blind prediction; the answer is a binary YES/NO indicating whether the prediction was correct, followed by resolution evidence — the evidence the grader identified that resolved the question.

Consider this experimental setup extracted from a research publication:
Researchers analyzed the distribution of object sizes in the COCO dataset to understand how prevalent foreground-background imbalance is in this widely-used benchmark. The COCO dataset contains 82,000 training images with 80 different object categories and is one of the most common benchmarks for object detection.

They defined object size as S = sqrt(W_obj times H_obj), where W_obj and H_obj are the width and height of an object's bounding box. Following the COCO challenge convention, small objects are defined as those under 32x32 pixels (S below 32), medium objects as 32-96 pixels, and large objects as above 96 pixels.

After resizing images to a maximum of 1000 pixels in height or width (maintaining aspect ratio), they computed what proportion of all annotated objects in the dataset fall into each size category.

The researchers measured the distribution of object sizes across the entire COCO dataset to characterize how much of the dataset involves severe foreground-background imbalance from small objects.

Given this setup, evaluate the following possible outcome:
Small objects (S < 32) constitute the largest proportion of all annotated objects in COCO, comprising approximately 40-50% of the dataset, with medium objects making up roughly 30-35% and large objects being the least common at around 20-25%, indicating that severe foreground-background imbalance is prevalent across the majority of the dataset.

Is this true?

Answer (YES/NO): NO